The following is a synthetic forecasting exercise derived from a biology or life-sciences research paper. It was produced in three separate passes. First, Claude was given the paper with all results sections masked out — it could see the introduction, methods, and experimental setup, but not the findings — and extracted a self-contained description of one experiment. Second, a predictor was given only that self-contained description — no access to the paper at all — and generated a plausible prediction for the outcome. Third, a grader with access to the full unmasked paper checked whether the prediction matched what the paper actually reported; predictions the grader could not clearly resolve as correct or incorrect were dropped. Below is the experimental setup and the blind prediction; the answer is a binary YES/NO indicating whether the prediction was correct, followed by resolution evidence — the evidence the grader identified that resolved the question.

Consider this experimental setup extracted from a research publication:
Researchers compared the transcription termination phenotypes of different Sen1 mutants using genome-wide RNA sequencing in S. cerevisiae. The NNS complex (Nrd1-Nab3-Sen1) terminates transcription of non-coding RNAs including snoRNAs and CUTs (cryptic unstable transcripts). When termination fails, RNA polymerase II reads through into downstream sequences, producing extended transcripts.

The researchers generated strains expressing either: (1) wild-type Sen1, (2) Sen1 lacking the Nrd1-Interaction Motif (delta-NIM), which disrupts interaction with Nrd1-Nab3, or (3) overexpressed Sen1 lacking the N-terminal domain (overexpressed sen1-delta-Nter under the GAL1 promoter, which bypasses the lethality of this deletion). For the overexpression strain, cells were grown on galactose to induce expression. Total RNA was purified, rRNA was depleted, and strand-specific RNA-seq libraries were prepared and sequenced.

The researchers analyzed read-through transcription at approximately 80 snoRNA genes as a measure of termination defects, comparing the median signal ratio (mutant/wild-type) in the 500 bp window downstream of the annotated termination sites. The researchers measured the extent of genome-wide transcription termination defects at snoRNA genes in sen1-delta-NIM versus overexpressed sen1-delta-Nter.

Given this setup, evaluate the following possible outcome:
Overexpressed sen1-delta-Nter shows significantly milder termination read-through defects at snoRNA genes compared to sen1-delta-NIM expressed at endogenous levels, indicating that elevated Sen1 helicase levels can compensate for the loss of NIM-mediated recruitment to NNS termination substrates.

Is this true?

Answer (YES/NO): NO